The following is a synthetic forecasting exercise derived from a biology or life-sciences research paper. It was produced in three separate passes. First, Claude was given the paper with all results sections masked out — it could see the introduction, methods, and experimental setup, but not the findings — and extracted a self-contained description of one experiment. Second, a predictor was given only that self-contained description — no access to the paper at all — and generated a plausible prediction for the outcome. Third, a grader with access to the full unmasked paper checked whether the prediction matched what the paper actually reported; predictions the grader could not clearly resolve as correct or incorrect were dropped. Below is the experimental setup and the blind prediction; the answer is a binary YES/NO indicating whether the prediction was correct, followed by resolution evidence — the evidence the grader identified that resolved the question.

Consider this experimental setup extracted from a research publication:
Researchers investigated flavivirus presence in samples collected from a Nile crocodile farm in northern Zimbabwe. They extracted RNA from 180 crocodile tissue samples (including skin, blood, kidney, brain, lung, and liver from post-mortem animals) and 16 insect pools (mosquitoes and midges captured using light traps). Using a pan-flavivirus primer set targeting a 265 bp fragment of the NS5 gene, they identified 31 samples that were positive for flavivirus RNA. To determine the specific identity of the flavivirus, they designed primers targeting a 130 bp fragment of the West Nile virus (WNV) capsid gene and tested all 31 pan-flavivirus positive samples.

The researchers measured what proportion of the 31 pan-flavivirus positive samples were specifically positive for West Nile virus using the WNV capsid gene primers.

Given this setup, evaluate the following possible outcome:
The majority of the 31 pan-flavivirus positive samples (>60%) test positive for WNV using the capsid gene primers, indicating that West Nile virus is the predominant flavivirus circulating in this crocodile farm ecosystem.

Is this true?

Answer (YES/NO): YES